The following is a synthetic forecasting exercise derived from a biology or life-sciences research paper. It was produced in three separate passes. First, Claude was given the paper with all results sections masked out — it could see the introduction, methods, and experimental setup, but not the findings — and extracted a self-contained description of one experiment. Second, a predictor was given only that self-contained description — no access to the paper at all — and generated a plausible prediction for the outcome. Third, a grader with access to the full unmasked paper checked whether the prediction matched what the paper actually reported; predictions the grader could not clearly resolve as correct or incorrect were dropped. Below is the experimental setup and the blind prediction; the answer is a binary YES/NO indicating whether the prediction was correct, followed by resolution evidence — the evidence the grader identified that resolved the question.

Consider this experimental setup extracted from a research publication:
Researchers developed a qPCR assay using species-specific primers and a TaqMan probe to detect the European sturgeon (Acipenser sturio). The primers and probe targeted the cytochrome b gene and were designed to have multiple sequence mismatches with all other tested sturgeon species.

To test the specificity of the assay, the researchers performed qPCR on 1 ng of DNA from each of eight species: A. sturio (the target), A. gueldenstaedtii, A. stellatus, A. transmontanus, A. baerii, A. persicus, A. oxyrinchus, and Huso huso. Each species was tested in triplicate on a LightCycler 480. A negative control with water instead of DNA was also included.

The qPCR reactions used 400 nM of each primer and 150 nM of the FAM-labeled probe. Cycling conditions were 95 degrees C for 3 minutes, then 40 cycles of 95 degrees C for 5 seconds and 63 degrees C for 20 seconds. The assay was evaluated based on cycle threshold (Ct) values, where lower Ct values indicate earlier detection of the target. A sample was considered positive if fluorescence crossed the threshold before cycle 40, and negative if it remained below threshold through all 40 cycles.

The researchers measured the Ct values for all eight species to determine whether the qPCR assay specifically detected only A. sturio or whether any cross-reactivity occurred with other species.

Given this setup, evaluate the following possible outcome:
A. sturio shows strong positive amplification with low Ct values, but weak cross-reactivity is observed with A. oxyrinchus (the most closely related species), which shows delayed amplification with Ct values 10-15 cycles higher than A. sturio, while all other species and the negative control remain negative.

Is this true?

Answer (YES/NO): NO